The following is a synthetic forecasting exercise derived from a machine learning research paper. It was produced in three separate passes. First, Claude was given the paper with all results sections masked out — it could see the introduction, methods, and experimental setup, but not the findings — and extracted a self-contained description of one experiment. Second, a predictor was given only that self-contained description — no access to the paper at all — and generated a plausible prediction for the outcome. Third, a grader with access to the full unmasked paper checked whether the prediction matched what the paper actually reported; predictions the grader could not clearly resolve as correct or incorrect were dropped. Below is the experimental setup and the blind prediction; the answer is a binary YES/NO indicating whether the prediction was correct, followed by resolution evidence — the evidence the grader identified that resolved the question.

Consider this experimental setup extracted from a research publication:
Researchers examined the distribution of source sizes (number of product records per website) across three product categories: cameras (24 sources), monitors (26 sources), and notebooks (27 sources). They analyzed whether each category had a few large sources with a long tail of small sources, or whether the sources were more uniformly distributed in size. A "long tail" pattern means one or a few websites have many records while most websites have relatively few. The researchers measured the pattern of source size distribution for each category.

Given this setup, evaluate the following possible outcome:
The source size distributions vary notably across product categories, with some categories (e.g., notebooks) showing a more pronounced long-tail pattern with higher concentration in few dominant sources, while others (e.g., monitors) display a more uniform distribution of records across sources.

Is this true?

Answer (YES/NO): YES